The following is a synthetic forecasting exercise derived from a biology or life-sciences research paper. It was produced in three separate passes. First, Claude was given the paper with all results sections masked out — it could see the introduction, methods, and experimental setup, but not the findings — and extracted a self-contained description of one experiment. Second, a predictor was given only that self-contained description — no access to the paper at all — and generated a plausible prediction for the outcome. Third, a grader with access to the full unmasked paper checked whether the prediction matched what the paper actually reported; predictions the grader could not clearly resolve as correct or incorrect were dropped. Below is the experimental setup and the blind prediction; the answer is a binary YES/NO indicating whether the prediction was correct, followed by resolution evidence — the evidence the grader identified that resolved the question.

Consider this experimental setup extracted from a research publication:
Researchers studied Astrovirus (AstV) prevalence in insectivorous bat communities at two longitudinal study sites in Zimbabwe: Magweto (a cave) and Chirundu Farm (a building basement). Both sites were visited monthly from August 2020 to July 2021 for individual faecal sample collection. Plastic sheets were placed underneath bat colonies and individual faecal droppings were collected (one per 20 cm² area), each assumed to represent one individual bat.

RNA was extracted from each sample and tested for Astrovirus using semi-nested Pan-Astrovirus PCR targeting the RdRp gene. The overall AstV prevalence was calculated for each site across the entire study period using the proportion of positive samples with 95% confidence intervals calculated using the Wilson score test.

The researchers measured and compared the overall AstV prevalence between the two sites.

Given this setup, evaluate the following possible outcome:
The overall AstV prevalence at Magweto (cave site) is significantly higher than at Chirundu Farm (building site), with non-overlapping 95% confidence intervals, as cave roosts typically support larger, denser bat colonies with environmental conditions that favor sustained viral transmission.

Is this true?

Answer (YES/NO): YES